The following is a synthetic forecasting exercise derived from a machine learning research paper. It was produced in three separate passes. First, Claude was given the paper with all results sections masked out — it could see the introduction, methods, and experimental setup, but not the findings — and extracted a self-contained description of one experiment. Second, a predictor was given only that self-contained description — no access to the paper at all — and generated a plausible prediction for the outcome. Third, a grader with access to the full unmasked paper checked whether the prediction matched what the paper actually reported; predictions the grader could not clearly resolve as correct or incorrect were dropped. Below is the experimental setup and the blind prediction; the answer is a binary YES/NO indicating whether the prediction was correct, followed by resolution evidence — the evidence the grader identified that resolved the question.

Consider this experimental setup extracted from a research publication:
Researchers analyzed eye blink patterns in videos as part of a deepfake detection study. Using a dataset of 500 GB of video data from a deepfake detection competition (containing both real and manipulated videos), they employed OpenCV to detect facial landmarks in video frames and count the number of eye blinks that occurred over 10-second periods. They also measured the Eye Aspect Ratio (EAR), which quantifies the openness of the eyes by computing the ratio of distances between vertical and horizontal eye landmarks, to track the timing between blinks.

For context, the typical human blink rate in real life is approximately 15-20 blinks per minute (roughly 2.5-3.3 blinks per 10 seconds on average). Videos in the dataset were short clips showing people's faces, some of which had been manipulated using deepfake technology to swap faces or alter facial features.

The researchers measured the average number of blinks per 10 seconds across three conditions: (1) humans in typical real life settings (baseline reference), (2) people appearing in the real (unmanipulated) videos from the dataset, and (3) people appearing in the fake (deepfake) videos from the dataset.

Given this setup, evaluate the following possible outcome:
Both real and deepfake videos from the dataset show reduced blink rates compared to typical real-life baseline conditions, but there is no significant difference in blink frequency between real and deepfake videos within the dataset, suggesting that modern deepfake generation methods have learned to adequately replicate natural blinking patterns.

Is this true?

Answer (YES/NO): NO